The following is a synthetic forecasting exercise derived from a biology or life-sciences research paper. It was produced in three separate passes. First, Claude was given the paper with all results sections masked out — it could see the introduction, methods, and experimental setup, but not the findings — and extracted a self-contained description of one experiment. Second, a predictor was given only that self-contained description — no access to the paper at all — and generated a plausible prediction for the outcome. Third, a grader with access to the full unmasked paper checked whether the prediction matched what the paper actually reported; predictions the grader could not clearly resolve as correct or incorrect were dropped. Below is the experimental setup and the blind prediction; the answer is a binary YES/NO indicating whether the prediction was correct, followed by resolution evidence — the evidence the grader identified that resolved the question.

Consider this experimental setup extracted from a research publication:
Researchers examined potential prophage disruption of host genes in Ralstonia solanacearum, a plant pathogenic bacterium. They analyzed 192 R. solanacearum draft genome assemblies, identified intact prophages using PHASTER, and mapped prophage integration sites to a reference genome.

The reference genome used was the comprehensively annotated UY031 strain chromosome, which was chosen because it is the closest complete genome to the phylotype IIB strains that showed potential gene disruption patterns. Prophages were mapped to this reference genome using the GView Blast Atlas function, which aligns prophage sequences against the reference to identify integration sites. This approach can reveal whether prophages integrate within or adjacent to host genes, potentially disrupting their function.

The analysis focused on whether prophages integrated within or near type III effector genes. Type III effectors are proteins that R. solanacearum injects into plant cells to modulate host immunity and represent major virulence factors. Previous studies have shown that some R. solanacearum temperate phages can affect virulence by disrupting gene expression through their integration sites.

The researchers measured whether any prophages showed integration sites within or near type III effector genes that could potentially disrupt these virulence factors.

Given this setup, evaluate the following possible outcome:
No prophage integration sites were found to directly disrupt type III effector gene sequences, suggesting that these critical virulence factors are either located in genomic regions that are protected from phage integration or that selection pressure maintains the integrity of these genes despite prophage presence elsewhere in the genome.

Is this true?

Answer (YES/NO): NO